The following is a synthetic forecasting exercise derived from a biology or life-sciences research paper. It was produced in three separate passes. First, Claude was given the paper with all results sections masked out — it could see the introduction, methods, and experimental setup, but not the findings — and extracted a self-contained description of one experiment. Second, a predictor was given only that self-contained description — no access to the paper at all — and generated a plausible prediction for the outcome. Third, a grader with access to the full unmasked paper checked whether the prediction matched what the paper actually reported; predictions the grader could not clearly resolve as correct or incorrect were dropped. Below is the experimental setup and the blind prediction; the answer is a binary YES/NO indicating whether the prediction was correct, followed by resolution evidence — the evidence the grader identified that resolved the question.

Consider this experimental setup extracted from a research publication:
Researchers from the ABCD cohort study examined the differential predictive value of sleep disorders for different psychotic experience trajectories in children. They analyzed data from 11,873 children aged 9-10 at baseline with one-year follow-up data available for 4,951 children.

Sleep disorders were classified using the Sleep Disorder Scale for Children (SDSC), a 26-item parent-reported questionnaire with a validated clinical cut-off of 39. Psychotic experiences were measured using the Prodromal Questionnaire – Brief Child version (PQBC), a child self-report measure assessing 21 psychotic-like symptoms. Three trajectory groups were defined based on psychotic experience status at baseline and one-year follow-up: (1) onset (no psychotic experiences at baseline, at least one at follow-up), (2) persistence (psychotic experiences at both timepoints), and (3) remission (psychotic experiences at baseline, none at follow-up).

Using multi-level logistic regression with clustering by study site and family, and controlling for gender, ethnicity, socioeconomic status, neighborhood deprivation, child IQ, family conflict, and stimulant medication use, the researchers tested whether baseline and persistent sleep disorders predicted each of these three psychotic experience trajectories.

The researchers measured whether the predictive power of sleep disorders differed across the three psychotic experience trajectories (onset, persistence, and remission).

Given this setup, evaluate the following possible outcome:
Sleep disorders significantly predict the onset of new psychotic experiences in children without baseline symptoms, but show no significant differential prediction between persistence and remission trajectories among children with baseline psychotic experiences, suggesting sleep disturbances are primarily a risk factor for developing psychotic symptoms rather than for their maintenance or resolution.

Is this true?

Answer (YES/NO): NO